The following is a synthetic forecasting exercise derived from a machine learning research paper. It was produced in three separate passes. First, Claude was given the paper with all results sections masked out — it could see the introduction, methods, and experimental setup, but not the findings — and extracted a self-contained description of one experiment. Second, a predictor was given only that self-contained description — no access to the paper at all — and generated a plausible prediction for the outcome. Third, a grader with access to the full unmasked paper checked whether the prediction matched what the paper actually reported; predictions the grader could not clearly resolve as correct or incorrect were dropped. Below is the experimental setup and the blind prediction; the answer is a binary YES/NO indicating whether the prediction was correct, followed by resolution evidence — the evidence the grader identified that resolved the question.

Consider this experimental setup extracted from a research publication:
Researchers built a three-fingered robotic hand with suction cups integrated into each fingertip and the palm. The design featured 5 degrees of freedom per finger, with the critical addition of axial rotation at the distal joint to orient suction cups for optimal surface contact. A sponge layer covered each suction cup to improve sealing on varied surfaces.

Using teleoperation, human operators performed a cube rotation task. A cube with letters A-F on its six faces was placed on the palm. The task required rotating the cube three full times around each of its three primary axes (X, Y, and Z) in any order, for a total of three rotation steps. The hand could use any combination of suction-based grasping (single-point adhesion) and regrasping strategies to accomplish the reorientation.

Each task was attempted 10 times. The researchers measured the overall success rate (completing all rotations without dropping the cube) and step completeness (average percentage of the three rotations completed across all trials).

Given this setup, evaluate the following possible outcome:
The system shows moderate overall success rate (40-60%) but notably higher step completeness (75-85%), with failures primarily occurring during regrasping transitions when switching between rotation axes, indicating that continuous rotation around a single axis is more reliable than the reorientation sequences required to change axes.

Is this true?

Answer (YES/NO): NO